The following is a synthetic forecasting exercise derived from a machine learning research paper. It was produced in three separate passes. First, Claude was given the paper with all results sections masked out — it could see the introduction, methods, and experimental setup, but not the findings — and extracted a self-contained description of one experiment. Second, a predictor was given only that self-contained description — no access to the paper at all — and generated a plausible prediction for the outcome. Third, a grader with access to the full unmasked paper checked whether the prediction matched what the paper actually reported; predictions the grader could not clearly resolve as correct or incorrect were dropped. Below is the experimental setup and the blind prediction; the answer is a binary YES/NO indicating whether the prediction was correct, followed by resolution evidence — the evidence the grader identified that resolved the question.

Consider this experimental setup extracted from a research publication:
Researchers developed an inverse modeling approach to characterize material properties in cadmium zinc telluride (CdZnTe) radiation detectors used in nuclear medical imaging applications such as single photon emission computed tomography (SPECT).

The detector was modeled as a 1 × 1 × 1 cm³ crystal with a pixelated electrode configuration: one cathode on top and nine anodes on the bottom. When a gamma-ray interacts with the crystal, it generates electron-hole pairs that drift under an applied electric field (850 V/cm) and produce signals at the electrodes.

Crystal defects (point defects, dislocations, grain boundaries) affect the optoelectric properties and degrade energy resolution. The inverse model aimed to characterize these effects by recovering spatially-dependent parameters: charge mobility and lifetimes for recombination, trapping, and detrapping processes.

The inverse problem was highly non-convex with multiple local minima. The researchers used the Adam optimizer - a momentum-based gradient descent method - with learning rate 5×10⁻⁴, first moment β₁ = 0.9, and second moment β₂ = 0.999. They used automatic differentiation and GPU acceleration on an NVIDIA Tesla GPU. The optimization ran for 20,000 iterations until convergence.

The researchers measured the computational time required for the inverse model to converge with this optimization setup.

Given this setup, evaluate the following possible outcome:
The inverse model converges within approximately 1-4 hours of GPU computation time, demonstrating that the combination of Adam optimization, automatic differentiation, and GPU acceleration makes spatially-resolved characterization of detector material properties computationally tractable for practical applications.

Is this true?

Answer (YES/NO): YES